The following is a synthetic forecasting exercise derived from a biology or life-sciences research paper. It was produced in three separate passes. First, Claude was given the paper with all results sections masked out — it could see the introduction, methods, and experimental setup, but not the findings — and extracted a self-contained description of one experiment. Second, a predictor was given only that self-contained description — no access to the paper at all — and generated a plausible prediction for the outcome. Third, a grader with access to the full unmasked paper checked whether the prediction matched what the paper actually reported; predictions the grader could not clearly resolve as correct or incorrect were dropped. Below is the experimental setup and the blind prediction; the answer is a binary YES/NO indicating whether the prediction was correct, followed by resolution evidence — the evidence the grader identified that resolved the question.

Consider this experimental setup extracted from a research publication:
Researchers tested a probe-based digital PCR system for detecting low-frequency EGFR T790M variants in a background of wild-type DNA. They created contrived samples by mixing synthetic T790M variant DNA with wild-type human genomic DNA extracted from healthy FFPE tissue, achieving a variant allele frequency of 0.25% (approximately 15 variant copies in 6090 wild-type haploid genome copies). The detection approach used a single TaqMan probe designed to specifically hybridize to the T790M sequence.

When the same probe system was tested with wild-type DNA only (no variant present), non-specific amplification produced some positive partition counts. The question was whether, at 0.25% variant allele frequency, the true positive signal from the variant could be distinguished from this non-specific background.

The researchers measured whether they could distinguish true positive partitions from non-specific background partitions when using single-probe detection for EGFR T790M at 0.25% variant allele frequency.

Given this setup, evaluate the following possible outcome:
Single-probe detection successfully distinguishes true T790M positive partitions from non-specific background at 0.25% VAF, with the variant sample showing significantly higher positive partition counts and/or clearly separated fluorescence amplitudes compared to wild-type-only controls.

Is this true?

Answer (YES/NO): NO